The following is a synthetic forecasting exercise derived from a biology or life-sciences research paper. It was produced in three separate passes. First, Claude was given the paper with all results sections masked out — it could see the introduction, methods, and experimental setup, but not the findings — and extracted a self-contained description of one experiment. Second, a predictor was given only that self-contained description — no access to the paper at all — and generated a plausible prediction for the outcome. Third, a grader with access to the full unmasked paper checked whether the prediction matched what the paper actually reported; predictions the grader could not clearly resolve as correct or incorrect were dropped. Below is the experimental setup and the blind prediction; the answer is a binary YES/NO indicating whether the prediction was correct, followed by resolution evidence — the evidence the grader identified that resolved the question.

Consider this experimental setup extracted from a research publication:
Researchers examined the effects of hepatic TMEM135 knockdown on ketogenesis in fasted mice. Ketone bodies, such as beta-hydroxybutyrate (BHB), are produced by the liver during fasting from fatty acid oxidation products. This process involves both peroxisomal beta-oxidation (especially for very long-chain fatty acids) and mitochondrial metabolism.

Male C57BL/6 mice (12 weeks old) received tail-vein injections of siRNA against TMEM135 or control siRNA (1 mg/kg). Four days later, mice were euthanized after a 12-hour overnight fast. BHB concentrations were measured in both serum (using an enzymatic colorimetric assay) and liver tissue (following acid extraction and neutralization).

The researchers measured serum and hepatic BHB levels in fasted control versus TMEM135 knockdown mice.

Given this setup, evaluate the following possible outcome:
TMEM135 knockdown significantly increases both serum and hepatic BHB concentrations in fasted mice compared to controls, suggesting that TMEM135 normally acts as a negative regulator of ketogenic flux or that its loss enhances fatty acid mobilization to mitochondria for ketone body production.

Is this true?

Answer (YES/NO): NO